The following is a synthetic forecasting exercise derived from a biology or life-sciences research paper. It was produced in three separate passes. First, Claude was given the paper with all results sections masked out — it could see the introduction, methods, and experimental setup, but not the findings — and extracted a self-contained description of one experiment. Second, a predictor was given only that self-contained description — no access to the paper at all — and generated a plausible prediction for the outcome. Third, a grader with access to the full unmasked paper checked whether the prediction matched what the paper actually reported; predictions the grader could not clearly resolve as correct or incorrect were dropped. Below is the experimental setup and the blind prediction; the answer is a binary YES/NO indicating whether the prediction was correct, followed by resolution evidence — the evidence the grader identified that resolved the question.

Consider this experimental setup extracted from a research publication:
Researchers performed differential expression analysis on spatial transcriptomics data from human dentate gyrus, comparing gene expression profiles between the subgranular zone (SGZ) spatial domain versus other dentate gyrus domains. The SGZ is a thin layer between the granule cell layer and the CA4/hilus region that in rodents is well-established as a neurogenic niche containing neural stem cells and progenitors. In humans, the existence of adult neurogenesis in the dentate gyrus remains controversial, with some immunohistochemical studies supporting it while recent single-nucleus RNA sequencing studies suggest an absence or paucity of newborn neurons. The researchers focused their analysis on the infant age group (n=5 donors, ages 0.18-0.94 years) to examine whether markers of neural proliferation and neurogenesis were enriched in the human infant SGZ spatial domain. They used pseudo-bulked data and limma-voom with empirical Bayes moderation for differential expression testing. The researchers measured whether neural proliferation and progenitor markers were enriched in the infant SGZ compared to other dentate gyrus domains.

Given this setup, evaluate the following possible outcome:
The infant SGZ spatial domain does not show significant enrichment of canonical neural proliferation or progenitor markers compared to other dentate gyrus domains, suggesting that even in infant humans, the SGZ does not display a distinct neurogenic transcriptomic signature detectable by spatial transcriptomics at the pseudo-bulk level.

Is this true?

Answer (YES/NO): YES